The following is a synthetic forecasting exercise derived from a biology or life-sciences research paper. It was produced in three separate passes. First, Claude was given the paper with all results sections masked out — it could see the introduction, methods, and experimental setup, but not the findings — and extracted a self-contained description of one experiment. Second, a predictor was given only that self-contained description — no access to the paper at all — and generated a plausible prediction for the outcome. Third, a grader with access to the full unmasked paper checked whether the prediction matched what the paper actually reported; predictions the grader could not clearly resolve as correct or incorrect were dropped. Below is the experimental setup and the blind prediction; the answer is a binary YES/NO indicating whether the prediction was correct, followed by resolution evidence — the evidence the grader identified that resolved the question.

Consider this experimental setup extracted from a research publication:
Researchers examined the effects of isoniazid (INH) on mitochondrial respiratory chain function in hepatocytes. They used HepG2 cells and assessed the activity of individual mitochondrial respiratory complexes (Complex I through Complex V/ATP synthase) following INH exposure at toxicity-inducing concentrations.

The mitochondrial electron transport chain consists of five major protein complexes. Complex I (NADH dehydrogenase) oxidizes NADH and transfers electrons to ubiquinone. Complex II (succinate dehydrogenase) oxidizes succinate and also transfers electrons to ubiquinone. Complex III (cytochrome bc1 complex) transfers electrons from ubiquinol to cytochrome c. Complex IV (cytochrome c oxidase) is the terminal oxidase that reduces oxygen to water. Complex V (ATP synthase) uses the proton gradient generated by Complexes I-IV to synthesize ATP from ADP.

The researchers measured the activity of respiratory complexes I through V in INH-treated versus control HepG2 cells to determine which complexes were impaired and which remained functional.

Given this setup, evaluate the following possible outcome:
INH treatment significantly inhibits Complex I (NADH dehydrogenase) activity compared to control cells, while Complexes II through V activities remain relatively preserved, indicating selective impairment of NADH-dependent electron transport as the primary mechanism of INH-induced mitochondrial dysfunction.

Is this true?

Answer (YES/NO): NO